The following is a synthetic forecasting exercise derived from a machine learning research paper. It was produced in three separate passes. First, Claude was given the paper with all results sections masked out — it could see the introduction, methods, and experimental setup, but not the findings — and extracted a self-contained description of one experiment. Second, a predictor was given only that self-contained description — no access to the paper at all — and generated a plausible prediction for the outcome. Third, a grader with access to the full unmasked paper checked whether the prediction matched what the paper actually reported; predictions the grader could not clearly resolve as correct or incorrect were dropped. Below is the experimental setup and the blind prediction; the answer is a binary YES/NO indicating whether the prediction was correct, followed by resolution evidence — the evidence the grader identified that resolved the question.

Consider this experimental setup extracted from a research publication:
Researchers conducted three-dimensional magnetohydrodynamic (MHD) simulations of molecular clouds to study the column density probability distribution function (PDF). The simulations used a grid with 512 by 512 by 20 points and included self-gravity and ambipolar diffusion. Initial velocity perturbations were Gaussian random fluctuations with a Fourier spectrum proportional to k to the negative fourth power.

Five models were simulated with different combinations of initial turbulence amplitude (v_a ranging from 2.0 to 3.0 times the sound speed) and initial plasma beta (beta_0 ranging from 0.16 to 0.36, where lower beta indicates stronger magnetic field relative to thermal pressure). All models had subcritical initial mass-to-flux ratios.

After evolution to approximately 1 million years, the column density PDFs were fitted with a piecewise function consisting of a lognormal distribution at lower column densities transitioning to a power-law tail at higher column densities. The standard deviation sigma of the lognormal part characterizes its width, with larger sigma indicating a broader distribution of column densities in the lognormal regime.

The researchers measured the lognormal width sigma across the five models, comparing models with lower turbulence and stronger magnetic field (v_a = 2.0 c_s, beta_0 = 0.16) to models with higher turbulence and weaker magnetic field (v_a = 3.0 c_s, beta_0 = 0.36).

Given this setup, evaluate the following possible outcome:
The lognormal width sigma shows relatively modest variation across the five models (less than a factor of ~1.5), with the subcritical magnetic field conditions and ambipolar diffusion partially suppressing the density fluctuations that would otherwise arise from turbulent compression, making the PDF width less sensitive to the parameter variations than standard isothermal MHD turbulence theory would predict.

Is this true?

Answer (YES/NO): NO